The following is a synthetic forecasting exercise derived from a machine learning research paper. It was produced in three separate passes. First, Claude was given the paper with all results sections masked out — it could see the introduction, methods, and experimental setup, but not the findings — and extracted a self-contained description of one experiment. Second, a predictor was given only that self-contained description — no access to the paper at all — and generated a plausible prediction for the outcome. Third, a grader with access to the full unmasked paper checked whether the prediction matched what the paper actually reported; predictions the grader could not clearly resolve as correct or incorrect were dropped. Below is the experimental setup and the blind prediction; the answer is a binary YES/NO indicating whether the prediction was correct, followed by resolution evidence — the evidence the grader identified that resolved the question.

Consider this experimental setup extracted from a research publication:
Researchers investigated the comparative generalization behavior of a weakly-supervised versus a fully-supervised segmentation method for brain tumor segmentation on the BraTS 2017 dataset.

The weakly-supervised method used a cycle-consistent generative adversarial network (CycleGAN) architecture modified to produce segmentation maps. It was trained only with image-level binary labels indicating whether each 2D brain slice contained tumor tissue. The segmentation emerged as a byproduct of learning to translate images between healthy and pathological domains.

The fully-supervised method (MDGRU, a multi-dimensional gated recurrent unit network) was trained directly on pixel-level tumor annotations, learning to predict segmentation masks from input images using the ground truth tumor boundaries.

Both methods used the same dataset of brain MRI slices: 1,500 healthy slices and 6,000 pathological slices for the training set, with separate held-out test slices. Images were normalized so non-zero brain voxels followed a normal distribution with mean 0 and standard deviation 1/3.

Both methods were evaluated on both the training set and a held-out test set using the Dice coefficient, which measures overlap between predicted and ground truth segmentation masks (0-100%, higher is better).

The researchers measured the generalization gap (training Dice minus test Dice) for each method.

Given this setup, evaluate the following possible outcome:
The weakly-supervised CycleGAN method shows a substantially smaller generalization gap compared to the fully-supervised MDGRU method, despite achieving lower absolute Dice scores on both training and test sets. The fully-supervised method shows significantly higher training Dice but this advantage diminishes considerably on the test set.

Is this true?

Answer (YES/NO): NO